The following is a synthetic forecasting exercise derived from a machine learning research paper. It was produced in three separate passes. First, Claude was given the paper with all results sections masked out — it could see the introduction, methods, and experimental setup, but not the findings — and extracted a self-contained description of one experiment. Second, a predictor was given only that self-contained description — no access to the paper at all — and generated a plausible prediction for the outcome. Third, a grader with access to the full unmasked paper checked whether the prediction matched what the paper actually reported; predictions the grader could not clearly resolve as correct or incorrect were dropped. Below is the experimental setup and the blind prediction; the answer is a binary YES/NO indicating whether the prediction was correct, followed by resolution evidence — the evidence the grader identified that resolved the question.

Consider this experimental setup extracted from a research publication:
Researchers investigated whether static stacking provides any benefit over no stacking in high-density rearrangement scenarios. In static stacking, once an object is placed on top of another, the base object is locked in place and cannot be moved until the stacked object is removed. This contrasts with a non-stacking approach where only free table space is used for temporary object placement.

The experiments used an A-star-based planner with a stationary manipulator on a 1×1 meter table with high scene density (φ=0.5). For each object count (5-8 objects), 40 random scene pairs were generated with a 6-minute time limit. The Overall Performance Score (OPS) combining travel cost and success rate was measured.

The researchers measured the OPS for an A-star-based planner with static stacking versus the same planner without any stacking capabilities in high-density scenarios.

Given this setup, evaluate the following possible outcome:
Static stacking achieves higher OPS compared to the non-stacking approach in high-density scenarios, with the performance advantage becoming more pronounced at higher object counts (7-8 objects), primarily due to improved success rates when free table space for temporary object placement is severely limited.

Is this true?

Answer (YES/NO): NO